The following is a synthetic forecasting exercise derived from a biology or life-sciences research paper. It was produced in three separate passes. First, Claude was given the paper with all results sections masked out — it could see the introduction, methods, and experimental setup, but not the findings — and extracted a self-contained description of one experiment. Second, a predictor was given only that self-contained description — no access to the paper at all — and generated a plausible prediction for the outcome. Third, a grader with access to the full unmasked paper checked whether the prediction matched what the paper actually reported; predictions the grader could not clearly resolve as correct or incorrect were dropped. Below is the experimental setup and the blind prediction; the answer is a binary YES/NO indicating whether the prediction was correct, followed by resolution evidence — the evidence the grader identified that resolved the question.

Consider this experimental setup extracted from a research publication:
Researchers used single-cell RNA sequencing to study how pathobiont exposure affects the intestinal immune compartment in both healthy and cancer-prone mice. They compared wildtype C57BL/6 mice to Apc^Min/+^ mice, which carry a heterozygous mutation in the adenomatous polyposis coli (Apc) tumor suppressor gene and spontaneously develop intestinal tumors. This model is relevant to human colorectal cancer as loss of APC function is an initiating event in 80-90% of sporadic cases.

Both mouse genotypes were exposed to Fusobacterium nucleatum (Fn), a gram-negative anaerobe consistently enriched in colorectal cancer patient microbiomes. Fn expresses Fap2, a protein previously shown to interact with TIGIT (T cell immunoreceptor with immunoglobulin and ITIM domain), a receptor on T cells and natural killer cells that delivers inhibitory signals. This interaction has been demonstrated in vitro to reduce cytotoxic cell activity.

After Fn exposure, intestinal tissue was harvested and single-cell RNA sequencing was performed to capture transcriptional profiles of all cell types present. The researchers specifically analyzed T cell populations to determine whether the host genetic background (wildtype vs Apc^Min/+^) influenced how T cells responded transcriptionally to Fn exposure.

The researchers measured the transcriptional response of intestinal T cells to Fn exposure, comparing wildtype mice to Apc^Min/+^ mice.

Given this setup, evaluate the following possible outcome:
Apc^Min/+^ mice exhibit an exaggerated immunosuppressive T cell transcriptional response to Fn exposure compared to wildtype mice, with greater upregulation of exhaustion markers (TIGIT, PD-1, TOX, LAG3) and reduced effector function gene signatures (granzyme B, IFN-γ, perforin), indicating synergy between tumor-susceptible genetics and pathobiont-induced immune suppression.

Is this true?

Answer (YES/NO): NO